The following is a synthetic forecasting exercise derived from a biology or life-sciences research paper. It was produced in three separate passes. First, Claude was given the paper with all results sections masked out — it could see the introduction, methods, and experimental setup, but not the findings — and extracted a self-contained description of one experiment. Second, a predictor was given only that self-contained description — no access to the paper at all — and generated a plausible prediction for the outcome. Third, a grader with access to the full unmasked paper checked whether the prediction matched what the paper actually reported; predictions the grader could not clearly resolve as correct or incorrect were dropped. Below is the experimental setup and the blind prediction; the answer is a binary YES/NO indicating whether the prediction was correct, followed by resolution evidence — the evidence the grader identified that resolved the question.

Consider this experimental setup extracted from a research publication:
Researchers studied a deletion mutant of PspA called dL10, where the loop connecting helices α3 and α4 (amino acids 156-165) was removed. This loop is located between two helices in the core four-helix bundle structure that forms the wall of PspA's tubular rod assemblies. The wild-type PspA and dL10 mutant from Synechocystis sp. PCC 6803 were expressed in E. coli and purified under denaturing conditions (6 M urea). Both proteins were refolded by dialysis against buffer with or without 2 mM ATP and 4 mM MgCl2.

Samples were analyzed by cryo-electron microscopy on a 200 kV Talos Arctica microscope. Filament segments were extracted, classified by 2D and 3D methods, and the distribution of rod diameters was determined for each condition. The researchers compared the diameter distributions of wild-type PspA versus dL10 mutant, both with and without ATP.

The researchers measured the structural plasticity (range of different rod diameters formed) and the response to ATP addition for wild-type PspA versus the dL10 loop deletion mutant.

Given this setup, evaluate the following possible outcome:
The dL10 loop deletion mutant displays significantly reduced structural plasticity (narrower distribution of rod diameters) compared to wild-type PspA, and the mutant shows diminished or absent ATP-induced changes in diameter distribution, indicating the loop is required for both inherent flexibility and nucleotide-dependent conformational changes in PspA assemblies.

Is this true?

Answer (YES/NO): YES